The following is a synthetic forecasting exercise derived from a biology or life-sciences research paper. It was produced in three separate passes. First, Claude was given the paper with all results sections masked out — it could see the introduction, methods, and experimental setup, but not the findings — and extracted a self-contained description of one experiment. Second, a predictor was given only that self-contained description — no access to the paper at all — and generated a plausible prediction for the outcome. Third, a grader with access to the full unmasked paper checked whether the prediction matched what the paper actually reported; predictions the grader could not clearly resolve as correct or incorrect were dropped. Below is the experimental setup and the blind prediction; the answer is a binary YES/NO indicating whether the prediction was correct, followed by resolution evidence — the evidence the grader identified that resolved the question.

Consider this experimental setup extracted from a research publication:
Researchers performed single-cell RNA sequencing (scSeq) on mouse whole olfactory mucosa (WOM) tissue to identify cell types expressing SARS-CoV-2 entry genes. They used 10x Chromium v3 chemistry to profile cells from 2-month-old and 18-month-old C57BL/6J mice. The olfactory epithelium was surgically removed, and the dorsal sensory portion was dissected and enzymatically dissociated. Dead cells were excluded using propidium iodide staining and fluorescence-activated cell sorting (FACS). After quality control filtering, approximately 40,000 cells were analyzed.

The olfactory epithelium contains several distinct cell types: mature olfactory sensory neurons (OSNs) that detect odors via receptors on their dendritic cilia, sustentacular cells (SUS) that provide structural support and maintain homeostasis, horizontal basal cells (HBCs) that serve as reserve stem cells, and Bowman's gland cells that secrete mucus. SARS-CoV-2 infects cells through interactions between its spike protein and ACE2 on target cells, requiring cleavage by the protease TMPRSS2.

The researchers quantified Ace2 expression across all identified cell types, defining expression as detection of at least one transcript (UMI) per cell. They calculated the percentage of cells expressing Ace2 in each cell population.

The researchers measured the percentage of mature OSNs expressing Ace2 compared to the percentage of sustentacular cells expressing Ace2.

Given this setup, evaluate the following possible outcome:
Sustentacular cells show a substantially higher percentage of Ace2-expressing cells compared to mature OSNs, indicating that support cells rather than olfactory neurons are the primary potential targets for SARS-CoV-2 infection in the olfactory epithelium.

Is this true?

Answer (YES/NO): YES